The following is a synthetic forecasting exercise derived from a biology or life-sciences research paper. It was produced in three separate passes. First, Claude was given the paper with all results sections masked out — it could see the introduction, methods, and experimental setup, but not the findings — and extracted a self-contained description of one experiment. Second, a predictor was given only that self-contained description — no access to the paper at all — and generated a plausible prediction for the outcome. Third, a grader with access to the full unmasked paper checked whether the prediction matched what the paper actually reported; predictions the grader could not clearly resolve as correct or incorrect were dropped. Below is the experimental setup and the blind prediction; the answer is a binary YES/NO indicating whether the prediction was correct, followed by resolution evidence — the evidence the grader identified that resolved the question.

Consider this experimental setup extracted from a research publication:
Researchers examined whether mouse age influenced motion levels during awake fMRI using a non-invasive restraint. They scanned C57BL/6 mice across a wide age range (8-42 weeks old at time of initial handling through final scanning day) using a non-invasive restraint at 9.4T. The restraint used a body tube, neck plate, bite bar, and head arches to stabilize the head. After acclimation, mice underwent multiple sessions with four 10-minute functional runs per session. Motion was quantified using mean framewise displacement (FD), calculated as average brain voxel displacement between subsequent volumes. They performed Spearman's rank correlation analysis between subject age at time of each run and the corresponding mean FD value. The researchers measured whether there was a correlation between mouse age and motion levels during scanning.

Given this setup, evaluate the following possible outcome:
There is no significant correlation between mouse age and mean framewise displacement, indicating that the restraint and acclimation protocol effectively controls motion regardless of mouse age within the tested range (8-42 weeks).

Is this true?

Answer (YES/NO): NO